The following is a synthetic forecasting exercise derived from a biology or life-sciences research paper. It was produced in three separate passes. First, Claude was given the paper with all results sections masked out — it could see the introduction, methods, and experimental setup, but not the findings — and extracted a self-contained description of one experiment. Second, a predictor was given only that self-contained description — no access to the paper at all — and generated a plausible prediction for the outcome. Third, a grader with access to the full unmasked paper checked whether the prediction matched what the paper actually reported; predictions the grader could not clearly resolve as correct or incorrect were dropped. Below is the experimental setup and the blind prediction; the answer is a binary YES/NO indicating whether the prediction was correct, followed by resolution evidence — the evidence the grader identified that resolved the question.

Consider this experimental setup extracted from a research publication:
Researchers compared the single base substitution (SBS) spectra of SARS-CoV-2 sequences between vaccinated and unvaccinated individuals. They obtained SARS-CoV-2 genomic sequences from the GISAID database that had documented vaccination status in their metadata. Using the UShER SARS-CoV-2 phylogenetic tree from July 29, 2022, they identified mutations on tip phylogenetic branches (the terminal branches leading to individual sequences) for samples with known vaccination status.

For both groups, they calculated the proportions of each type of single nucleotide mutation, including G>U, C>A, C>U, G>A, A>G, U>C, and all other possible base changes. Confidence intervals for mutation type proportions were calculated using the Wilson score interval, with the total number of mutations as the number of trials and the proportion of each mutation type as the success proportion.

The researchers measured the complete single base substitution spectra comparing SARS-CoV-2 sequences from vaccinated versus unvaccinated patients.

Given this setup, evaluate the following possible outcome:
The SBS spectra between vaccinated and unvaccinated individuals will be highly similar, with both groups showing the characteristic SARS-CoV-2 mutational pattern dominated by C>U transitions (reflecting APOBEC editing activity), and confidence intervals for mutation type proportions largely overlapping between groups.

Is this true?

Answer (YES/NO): NO